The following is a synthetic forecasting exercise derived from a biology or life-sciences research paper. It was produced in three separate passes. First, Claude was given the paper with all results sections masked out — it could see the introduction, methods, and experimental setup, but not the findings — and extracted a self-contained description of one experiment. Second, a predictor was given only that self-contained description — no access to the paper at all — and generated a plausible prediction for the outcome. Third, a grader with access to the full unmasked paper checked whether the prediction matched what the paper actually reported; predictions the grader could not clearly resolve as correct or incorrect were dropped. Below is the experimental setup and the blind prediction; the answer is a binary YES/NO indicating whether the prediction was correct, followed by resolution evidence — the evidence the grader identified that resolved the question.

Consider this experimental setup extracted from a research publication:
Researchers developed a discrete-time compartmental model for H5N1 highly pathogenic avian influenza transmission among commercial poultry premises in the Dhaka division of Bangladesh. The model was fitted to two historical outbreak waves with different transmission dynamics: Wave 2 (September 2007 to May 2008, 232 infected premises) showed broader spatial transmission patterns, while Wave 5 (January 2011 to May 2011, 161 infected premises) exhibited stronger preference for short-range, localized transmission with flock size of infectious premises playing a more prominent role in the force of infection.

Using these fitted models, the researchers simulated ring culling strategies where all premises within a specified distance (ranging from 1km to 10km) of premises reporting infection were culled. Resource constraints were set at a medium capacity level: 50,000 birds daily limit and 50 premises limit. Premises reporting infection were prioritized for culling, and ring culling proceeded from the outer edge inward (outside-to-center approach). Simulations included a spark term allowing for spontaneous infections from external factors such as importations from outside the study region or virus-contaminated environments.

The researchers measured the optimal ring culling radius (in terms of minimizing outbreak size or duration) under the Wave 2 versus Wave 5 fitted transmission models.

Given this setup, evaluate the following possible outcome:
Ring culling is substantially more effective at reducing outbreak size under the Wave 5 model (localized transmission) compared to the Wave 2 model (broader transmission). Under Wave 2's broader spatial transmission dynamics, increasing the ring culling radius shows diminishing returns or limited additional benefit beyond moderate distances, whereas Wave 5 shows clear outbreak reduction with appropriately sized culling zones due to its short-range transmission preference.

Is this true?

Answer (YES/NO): NO